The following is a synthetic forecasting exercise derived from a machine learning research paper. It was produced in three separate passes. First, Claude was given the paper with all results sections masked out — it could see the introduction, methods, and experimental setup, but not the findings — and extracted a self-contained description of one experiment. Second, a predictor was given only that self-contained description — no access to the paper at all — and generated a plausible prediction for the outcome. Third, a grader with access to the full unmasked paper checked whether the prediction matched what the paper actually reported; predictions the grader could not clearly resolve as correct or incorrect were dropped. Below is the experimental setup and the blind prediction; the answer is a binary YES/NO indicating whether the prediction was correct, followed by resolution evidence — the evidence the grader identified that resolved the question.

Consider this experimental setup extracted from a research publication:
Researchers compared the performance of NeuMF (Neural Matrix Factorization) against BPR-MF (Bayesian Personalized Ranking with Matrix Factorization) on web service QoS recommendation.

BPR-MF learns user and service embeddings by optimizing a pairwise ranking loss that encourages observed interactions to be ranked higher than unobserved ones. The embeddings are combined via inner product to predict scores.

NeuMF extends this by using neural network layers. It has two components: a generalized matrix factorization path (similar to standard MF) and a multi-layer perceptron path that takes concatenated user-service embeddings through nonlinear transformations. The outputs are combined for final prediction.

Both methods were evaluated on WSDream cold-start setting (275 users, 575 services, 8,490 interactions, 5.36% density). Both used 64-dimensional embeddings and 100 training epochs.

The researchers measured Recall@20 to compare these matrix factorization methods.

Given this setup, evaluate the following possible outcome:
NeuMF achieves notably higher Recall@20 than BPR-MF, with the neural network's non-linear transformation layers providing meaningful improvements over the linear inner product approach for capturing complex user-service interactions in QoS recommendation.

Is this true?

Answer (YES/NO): NO